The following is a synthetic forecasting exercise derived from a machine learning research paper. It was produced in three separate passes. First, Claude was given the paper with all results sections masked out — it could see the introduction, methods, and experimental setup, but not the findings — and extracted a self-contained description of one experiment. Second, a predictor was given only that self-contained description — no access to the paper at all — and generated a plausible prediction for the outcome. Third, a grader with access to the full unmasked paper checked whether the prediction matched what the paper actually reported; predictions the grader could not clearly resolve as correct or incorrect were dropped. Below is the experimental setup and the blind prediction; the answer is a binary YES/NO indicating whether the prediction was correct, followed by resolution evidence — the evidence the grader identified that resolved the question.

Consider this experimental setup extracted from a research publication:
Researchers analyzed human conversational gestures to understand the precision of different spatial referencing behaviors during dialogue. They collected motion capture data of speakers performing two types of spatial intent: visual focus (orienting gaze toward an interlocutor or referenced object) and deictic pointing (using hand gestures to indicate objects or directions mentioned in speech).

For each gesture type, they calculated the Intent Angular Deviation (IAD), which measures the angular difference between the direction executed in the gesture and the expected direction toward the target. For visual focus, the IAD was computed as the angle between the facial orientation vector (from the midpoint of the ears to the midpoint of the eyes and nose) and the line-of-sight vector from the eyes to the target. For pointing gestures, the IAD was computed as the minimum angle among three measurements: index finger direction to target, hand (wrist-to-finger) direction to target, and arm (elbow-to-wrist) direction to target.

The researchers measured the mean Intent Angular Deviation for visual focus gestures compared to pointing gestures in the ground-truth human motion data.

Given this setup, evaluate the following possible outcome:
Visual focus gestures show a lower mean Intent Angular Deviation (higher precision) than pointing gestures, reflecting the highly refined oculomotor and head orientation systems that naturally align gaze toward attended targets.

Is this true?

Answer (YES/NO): NO